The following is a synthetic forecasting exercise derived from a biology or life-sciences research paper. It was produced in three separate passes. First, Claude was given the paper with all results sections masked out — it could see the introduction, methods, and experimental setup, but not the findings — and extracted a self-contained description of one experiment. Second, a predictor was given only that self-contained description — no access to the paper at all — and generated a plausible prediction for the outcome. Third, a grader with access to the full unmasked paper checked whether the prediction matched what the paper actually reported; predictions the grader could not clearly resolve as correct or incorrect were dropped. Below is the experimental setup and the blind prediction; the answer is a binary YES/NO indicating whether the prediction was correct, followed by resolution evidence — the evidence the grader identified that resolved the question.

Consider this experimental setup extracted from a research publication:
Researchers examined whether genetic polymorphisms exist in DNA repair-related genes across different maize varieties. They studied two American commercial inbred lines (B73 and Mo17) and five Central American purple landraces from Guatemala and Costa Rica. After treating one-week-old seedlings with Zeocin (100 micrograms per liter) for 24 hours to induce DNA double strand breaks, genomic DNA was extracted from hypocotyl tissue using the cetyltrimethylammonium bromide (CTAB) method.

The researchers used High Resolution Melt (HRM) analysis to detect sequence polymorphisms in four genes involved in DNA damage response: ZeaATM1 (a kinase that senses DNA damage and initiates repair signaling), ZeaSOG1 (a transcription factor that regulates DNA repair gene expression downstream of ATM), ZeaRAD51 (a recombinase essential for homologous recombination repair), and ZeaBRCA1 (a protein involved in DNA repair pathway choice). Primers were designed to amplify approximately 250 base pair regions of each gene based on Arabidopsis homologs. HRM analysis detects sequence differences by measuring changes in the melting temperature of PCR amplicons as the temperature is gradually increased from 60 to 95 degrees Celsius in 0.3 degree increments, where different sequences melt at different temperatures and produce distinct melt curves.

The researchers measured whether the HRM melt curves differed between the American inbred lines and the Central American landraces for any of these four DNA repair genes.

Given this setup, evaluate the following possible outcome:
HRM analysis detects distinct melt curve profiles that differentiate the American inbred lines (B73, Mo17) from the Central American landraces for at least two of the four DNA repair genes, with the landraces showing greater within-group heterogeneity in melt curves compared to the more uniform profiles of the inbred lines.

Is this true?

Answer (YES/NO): NO